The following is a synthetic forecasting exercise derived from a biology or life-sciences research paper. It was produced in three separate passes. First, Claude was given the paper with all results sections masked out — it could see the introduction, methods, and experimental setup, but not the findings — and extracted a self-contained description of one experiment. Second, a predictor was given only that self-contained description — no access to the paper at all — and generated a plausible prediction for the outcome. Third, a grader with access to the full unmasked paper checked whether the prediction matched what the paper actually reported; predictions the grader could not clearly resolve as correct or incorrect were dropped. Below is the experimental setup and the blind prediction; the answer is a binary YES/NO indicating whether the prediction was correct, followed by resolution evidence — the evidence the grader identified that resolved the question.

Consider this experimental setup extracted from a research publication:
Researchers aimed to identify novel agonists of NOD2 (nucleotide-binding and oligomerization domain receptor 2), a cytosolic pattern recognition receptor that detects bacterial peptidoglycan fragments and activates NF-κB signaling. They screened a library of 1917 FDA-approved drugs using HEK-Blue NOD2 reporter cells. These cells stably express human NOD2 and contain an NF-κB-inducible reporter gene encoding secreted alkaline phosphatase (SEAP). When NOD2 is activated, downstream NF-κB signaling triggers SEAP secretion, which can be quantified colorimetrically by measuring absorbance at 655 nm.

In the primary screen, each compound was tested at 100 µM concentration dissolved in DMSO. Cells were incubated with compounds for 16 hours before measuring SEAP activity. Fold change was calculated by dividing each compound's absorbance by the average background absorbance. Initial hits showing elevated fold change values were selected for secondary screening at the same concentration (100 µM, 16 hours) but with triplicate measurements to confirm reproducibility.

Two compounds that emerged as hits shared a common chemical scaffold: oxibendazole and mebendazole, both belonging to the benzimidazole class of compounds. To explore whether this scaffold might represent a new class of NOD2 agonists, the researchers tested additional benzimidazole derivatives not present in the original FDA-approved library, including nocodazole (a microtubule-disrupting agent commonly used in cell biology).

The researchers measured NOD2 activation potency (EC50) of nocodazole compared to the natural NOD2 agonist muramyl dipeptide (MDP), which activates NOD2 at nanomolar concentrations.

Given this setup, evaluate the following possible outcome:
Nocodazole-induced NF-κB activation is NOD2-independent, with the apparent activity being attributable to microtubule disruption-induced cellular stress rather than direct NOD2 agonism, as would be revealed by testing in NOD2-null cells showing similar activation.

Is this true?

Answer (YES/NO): NO